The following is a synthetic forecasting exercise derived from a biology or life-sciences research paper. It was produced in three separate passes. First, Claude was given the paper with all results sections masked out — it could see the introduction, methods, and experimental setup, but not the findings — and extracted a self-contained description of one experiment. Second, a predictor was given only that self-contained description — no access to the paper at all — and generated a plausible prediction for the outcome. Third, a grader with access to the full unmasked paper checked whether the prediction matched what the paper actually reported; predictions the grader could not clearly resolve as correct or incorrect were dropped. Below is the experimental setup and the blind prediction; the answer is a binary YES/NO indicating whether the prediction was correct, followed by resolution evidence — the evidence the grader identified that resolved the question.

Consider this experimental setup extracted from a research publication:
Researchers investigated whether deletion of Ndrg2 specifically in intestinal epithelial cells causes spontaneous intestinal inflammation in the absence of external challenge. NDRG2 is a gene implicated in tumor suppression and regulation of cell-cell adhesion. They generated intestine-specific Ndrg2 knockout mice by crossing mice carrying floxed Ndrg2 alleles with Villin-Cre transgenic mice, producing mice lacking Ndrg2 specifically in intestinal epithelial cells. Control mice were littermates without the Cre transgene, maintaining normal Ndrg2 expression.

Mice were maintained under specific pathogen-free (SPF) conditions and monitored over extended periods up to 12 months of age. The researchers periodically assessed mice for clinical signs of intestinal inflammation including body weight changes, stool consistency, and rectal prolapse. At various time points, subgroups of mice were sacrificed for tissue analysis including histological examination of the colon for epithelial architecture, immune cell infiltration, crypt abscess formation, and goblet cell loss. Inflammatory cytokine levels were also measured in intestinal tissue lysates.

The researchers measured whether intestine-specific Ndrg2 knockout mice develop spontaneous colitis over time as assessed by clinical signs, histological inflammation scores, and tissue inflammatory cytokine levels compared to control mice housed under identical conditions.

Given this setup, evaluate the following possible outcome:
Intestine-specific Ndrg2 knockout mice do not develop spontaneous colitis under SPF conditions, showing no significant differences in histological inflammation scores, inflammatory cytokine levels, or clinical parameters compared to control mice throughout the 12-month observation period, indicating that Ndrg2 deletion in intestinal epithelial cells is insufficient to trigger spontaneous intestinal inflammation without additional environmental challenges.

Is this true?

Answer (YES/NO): NO